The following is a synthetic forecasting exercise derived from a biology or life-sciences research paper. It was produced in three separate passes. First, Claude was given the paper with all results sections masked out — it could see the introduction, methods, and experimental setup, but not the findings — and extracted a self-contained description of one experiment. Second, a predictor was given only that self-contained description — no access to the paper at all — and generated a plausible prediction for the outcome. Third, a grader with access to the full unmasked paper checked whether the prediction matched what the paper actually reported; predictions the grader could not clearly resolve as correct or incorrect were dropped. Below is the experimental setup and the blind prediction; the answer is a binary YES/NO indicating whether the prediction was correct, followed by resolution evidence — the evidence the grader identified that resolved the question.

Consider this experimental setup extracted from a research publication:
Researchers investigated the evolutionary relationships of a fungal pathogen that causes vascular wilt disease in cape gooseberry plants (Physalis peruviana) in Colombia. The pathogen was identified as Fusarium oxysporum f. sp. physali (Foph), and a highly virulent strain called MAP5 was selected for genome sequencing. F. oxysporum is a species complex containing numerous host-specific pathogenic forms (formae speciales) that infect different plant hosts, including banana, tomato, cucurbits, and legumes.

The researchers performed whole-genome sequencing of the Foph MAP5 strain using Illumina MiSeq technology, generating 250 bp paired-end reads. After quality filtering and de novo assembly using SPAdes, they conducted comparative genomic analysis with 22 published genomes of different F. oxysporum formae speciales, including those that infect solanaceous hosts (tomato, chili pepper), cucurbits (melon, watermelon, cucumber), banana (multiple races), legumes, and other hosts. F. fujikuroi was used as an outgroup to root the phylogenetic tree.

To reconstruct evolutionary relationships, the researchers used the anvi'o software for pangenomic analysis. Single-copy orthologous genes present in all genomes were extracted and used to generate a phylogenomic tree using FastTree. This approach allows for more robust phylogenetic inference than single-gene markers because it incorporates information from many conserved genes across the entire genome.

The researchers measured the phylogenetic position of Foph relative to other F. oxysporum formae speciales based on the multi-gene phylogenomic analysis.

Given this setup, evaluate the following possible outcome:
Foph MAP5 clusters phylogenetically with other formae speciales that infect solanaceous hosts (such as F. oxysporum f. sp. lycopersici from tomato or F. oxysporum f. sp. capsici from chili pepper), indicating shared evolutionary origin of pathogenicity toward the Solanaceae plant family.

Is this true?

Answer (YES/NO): NO